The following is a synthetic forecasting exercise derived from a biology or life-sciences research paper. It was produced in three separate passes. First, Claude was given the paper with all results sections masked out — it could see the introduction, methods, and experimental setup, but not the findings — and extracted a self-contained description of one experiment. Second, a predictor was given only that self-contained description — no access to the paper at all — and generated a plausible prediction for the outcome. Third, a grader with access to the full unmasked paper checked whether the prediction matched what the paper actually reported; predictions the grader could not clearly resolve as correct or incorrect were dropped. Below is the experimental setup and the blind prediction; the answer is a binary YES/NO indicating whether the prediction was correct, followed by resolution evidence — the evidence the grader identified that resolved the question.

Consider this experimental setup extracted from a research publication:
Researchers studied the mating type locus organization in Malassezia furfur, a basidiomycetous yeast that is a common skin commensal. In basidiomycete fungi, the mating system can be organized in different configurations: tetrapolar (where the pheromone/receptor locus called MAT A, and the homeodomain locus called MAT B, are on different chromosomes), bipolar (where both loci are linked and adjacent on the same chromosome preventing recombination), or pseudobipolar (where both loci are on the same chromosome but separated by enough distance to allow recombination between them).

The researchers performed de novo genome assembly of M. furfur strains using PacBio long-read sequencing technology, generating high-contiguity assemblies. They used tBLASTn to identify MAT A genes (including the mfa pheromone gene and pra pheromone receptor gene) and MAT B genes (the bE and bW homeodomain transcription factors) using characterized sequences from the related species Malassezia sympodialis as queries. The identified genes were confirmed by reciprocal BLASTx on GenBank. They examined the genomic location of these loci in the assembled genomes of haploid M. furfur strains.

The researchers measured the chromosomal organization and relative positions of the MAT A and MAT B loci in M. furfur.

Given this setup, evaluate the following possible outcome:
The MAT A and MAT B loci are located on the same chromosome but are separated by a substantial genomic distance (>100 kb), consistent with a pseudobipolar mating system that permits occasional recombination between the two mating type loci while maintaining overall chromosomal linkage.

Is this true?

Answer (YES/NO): YES